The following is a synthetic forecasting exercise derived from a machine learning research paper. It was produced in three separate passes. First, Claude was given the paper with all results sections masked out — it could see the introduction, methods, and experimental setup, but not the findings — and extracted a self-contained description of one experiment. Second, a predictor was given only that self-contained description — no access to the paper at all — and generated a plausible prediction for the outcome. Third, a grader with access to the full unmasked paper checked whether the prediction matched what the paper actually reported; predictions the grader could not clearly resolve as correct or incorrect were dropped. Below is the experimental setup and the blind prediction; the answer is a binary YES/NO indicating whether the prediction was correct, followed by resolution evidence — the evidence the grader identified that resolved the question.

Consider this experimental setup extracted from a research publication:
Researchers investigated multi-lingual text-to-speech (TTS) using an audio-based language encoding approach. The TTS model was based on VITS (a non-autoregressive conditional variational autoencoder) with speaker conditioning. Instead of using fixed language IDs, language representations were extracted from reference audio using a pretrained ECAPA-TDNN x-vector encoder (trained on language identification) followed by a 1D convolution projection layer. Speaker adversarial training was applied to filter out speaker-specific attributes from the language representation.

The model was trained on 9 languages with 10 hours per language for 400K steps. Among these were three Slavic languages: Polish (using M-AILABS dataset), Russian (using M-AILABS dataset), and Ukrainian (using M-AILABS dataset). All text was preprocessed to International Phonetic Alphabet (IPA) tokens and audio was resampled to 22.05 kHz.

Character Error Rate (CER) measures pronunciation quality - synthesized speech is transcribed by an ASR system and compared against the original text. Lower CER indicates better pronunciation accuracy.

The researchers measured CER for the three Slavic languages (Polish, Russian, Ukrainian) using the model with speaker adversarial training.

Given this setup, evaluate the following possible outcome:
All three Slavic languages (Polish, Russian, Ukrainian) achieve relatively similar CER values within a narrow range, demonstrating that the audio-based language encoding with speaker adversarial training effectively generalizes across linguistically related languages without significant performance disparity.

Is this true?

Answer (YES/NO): NO